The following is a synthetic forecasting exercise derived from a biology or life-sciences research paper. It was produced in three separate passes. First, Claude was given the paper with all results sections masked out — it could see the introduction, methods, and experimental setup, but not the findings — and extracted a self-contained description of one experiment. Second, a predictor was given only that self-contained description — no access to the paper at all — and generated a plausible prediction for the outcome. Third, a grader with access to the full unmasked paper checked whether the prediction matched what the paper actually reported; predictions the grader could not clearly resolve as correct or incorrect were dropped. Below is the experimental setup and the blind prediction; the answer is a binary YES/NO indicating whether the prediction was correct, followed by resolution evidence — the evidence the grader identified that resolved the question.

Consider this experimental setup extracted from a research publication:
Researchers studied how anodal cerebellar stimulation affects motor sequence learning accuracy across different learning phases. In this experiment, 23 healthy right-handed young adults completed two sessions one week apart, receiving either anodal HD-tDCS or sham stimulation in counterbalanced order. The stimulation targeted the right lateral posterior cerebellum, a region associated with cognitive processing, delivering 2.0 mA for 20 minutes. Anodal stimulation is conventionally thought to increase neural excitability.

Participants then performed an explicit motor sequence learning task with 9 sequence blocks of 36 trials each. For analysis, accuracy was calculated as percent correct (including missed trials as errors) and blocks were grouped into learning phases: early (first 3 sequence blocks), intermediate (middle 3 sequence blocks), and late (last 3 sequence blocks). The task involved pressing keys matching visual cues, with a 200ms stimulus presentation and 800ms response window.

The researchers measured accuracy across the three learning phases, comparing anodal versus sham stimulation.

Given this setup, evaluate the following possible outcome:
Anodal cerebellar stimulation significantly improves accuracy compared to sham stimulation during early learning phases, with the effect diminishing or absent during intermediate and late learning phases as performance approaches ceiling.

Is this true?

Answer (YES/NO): NO